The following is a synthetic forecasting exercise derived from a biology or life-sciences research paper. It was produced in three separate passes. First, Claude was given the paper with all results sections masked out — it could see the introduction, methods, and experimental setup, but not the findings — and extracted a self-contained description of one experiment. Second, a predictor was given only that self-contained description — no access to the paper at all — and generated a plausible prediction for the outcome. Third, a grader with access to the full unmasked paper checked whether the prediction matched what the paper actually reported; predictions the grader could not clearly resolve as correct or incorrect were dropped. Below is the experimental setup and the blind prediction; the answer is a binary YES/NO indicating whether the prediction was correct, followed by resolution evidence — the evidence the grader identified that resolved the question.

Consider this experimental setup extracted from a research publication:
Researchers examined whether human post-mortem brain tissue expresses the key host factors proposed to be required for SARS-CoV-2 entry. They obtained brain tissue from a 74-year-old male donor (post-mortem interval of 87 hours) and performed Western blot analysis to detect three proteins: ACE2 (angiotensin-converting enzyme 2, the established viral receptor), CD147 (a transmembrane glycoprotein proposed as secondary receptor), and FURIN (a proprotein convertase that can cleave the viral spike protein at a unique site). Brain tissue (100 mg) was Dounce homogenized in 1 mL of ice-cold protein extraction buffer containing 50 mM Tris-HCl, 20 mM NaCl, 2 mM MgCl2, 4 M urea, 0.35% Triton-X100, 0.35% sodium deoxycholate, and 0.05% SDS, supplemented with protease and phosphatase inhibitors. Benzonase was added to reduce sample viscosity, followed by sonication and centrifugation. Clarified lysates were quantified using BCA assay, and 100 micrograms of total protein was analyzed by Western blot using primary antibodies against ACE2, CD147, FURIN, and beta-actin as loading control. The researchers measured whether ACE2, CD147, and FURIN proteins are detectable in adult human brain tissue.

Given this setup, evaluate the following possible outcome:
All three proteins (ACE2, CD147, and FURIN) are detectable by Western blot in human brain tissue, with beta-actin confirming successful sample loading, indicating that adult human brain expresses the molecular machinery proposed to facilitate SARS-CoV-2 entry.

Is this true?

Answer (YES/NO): YES